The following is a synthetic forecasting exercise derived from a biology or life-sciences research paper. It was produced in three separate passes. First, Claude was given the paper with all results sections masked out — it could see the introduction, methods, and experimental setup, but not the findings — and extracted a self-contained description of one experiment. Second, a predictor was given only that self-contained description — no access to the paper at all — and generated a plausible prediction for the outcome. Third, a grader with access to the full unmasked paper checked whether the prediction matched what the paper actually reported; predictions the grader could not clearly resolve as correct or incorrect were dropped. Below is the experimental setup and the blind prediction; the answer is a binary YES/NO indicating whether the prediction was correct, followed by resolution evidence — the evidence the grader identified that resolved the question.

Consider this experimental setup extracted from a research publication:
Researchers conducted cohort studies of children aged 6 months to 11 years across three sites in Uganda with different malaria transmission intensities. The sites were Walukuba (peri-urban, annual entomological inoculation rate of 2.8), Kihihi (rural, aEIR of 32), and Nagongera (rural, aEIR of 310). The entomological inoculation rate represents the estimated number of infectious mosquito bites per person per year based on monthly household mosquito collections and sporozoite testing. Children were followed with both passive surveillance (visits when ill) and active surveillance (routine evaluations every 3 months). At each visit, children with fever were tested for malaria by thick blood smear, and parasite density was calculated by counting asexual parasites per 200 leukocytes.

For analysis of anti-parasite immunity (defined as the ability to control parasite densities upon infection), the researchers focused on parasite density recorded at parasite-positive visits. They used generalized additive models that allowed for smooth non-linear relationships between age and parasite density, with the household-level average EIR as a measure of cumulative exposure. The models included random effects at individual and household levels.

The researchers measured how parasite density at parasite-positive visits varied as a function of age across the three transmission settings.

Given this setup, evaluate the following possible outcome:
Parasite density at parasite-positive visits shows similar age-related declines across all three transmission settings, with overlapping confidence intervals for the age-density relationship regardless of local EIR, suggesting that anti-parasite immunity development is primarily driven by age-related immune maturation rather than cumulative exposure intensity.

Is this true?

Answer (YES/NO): NO